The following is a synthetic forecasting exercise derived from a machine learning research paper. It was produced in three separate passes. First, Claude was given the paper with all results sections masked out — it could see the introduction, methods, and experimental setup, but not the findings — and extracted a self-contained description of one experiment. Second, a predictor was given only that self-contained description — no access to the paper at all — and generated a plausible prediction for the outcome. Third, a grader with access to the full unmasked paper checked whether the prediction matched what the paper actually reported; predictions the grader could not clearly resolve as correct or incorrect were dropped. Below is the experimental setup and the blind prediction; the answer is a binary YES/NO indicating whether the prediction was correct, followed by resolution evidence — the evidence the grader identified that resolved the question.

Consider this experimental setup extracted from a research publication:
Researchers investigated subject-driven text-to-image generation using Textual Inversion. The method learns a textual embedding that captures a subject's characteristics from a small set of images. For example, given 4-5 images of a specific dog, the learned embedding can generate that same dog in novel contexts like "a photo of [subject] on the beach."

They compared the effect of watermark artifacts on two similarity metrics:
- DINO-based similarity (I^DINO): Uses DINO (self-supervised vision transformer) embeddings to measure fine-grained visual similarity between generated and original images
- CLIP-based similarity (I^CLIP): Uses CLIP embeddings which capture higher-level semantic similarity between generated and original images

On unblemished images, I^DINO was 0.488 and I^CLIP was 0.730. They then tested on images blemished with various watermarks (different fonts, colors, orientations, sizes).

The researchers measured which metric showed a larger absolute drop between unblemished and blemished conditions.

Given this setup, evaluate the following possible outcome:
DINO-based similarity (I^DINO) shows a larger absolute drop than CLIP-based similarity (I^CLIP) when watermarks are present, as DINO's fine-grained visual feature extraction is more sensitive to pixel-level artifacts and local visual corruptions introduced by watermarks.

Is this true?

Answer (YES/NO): YES